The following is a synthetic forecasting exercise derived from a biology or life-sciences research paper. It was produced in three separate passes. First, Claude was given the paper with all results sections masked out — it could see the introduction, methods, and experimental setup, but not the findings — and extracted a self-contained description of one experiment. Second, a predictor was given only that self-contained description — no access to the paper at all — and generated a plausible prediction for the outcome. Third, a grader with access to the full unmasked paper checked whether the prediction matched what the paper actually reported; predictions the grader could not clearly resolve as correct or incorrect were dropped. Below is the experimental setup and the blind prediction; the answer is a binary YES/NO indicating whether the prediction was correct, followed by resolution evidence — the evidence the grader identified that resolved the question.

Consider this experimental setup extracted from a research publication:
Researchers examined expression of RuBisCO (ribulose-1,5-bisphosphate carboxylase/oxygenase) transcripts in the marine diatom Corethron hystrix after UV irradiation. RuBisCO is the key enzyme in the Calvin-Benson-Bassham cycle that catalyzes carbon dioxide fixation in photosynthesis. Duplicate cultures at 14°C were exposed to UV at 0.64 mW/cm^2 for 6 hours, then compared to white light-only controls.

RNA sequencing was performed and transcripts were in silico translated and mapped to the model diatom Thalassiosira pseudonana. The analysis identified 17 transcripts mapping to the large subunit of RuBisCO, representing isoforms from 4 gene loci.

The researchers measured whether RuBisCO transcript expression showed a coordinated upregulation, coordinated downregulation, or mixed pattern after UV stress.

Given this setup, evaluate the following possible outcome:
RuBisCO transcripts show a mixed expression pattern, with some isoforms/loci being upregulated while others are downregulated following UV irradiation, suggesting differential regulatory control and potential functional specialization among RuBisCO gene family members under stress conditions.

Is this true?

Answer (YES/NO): YES